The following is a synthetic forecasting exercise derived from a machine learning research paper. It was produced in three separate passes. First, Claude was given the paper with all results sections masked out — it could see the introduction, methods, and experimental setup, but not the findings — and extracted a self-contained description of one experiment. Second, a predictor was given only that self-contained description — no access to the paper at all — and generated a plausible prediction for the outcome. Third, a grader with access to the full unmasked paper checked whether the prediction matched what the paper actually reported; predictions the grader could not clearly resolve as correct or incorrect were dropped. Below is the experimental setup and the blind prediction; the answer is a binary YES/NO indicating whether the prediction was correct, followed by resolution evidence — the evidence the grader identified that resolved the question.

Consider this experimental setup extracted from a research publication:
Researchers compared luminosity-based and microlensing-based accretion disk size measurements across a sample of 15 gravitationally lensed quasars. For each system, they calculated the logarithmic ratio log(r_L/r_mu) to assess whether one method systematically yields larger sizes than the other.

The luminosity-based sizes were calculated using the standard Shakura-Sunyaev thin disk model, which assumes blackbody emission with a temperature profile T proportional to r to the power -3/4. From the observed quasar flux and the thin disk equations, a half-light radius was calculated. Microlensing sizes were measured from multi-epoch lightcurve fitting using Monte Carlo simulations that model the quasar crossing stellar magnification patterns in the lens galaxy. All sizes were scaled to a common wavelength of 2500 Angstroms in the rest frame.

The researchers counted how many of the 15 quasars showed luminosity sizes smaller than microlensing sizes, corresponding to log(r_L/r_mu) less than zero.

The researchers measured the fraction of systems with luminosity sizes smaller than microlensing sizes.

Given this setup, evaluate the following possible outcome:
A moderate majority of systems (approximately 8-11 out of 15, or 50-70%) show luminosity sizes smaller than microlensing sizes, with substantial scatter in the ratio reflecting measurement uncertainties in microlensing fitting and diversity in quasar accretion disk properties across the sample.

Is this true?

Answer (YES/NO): NO